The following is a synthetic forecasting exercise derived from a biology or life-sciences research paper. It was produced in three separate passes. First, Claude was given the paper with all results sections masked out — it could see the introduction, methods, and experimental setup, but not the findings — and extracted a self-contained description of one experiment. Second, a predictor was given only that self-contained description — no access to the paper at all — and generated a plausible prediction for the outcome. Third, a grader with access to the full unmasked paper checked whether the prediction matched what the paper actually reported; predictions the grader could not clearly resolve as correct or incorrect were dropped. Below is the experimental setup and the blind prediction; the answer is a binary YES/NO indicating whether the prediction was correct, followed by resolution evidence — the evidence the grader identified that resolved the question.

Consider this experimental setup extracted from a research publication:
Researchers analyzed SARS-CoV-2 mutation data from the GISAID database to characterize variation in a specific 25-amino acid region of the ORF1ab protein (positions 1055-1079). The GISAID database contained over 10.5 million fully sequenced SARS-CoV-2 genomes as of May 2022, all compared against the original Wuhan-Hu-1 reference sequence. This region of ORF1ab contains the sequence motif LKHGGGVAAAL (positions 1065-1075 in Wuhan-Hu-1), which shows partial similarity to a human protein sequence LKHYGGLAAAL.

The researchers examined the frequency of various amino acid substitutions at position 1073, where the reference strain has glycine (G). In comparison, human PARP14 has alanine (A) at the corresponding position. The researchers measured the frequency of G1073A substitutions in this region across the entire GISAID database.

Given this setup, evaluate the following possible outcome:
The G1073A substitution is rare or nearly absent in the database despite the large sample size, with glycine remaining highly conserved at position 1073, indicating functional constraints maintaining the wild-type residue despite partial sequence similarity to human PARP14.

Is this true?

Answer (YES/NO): NO